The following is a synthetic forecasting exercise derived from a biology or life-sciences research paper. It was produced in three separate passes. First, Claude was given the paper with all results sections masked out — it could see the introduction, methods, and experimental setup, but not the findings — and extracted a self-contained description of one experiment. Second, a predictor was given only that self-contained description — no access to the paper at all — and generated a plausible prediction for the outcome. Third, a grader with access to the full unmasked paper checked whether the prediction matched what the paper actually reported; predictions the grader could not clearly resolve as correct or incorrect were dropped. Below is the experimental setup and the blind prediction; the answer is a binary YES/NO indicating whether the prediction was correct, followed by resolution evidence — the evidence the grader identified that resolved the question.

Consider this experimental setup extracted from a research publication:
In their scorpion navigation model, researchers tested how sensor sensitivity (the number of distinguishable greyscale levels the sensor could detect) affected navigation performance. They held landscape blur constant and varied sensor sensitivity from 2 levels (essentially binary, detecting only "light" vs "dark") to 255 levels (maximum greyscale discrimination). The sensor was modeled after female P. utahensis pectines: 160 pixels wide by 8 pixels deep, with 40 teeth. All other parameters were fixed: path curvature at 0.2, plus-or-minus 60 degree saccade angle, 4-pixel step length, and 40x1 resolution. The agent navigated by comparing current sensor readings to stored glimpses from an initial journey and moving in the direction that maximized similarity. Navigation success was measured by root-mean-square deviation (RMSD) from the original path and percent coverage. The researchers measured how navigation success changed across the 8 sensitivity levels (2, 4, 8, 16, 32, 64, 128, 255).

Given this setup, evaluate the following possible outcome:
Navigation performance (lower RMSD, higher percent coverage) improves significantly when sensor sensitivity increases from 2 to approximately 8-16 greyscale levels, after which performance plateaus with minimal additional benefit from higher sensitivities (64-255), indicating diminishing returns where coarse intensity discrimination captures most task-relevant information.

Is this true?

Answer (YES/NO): NO